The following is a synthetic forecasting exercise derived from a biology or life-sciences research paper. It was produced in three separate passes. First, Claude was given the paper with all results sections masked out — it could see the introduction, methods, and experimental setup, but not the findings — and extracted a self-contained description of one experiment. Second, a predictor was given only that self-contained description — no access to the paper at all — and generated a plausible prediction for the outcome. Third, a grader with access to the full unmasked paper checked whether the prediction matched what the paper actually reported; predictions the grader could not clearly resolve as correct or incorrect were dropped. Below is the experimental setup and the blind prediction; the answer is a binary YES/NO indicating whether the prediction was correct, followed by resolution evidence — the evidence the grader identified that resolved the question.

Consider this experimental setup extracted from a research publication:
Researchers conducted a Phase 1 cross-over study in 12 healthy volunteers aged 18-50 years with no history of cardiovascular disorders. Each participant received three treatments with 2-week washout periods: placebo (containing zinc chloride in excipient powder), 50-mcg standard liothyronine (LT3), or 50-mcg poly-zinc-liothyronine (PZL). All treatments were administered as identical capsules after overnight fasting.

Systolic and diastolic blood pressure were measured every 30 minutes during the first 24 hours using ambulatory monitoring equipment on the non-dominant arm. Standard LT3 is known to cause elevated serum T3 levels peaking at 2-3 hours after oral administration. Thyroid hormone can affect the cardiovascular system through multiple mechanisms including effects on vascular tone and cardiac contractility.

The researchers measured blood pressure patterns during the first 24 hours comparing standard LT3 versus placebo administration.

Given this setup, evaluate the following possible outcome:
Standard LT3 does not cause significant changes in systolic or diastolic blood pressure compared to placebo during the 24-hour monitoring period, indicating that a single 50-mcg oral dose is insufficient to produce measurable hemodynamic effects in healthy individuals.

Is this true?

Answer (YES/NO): YES